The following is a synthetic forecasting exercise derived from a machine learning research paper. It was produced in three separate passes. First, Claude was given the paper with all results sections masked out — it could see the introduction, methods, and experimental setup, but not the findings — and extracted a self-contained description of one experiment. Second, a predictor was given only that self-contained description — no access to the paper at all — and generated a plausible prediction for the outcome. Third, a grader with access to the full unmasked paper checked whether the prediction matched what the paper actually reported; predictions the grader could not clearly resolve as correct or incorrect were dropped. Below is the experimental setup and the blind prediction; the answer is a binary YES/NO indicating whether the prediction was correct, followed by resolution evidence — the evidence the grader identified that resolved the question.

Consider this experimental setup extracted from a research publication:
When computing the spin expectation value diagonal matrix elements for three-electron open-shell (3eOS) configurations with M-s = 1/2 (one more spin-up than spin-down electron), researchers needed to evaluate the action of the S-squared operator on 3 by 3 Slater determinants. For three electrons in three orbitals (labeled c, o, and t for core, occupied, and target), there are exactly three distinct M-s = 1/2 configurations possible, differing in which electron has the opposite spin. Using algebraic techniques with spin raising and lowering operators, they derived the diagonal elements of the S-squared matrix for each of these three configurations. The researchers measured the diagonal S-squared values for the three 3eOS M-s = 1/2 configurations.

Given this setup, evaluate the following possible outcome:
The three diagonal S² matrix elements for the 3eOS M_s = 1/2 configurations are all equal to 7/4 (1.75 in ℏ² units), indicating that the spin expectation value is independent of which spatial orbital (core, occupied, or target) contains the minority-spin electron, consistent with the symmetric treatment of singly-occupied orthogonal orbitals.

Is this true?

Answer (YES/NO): YES